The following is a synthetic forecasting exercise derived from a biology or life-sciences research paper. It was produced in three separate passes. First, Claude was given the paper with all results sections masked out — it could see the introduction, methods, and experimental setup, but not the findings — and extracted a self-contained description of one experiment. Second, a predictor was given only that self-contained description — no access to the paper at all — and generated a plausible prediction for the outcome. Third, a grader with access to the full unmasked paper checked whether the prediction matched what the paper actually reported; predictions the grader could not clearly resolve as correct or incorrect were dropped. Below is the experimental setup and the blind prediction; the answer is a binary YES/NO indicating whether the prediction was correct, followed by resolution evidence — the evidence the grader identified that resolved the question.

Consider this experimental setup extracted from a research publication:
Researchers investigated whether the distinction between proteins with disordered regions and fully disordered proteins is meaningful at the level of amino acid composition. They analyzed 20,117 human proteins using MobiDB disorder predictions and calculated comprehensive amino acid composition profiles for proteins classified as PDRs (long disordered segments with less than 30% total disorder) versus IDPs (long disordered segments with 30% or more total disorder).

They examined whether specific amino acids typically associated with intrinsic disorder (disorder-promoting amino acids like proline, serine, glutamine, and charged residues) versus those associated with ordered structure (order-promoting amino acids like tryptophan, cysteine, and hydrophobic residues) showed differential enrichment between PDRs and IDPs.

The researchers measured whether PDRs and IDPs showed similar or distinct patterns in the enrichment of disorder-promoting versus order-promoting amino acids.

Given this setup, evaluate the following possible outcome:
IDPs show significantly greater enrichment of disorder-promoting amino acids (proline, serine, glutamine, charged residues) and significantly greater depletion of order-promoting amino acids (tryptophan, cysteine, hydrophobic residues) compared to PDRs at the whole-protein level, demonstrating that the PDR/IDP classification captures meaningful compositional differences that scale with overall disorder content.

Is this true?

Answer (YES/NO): YES